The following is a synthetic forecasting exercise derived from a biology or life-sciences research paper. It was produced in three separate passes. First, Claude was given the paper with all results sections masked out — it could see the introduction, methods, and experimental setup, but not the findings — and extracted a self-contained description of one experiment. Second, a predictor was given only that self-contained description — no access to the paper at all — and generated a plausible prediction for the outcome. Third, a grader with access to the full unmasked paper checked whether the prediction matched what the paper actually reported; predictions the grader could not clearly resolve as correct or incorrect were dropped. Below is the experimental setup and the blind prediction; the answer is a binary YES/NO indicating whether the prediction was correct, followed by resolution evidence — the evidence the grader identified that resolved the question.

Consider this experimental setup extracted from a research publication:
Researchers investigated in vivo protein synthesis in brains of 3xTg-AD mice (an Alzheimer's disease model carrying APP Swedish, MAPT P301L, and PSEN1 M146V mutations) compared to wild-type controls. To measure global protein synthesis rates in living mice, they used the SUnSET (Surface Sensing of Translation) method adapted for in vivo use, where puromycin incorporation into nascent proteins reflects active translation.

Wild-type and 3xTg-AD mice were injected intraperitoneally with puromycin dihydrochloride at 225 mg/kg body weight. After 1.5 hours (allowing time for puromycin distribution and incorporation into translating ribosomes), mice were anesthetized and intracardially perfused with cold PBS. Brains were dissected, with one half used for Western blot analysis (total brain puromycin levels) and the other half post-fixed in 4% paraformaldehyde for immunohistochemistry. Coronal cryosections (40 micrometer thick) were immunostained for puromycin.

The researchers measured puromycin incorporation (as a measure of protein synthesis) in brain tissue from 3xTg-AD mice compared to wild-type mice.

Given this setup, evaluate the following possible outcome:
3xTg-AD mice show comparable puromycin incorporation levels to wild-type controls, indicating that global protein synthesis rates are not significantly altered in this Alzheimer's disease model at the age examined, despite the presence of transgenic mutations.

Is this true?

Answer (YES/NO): NO